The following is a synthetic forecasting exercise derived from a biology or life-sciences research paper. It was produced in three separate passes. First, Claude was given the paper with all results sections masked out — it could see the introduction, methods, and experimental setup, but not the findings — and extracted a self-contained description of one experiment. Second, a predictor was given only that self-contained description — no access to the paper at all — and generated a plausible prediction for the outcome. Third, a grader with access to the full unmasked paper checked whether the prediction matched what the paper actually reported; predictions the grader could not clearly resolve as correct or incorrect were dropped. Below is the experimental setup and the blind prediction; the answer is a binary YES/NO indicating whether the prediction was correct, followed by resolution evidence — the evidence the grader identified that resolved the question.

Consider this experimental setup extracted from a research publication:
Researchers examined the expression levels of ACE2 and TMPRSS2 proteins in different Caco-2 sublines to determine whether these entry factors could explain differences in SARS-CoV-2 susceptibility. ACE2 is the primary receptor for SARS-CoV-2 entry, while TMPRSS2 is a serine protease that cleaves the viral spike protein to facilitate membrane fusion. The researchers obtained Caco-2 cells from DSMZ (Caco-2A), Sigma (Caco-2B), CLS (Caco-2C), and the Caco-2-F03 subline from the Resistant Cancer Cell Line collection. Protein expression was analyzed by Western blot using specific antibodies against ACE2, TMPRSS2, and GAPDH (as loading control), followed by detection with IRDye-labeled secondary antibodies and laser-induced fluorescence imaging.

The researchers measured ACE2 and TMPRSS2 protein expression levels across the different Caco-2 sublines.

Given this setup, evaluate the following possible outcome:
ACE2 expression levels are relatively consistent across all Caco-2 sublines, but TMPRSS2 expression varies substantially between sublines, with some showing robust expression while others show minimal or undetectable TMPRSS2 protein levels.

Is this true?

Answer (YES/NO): NO